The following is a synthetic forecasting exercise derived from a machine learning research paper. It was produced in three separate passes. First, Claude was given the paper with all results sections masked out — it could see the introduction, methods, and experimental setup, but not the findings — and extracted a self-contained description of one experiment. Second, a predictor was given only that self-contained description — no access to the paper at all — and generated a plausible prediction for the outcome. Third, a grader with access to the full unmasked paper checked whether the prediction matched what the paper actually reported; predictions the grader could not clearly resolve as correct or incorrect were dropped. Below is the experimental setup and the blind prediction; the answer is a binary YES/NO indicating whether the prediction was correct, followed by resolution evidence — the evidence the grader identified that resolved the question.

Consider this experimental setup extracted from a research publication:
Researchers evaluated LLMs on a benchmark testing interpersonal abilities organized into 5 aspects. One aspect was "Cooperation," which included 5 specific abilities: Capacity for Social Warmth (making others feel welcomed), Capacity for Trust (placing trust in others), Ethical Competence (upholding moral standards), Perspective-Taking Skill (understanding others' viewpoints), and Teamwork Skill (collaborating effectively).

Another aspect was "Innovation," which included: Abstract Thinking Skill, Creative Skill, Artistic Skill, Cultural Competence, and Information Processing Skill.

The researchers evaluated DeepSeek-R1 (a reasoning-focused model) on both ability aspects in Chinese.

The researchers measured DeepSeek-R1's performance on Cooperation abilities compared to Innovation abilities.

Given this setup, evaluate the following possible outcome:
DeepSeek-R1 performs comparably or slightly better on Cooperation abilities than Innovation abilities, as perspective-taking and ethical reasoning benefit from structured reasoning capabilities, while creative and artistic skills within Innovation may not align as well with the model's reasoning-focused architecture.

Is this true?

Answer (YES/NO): NO